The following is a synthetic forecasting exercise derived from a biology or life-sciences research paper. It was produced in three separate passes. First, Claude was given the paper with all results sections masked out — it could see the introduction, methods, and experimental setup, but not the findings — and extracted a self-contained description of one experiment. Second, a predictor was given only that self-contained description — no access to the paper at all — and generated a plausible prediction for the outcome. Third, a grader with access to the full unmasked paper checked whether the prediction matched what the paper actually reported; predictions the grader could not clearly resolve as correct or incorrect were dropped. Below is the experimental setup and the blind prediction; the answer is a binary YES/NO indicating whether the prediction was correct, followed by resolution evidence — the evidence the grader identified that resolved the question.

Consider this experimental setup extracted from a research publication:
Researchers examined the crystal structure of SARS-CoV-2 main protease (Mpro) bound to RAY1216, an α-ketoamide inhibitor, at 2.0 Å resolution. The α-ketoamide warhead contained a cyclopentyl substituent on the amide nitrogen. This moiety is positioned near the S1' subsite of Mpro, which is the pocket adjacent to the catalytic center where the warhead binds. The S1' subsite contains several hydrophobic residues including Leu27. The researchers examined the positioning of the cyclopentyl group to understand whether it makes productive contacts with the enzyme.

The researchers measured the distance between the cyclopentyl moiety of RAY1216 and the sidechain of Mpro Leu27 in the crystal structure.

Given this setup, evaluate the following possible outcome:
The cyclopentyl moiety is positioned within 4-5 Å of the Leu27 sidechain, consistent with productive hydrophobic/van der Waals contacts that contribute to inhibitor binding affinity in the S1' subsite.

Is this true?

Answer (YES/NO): YES